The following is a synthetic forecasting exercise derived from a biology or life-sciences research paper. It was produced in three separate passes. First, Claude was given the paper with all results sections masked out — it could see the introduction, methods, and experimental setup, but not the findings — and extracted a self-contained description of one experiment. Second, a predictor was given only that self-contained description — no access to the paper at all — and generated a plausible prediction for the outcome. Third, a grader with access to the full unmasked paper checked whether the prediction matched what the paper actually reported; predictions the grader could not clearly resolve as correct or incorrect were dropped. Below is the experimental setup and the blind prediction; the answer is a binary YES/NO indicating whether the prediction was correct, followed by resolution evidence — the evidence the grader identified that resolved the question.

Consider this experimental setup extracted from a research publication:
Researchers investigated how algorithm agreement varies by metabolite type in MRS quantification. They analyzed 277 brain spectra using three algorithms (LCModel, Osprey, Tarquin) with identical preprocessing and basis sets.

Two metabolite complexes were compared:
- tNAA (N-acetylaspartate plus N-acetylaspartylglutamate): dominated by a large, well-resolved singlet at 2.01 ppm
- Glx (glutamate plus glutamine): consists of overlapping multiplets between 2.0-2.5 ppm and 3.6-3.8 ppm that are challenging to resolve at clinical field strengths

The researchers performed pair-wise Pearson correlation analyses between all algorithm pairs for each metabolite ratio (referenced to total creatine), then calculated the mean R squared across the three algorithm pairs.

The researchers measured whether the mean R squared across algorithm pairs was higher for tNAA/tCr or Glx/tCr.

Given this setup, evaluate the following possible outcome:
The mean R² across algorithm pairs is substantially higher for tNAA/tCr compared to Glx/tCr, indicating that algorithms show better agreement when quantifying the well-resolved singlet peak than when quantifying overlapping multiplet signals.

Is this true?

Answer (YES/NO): YES